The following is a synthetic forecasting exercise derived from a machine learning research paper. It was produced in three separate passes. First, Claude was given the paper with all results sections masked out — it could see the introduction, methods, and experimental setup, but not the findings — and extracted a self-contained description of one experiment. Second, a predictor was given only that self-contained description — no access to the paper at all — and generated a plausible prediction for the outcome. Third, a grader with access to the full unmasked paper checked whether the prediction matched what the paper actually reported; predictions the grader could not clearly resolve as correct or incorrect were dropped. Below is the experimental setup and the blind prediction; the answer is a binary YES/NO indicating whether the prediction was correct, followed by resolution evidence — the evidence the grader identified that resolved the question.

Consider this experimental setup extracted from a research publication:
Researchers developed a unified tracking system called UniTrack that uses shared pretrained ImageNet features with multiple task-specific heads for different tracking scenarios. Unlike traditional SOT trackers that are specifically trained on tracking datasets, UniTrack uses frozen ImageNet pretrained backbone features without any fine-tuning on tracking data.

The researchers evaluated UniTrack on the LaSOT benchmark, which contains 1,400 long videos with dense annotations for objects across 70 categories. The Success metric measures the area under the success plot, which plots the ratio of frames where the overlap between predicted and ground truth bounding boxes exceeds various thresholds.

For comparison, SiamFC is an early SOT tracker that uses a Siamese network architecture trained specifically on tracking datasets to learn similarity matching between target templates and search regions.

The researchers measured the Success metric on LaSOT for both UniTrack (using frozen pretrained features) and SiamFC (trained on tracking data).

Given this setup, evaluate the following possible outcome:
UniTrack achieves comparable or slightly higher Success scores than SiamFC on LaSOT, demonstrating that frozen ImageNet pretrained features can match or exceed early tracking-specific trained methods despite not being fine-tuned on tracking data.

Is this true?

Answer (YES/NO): YES